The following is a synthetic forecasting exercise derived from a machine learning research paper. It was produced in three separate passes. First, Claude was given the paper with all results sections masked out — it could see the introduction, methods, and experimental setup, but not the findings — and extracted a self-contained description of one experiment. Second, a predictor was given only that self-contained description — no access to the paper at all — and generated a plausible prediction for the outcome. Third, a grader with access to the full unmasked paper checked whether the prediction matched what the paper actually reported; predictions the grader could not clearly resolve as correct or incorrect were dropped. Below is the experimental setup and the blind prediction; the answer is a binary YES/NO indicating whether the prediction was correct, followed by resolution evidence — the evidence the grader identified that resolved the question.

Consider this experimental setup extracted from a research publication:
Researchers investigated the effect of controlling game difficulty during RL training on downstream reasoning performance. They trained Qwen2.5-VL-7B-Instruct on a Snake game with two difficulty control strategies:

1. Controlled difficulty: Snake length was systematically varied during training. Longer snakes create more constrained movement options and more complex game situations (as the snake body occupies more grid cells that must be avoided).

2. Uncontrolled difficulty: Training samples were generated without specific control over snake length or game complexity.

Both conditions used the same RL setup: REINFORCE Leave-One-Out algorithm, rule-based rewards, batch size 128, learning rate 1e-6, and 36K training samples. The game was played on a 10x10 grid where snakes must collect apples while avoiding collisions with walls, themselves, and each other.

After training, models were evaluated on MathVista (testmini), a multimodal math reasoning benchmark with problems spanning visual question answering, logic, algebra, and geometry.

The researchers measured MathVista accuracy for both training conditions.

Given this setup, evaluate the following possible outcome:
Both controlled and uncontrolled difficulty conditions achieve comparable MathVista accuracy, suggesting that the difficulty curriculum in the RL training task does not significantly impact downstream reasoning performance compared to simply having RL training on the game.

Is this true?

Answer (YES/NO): NO